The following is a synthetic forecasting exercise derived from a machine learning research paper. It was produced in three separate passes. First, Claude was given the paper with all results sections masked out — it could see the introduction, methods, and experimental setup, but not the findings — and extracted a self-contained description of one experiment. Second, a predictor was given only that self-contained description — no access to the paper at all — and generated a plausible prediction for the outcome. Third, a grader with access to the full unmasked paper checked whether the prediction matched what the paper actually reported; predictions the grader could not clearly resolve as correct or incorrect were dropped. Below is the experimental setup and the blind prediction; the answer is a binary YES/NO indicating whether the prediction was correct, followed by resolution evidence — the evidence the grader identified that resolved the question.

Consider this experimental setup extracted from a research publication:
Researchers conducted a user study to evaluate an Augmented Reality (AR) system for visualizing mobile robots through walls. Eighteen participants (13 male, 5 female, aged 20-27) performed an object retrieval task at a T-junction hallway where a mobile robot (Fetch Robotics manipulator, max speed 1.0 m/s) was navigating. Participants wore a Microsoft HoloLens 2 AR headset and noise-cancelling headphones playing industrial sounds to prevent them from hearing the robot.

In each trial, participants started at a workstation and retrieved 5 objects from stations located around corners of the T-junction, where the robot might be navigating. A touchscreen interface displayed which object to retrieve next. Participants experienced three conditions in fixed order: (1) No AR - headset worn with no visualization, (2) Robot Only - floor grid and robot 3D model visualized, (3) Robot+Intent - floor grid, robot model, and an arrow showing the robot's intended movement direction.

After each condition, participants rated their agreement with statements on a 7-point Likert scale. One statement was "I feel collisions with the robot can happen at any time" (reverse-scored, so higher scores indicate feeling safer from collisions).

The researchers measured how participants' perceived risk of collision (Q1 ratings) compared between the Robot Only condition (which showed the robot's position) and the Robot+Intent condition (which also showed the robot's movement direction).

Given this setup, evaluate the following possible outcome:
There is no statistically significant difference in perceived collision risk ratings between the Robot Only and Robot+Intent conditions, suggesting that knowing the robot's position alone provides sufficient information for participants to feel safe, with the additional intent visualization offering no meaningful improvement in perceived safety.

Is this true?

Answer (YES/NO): NO